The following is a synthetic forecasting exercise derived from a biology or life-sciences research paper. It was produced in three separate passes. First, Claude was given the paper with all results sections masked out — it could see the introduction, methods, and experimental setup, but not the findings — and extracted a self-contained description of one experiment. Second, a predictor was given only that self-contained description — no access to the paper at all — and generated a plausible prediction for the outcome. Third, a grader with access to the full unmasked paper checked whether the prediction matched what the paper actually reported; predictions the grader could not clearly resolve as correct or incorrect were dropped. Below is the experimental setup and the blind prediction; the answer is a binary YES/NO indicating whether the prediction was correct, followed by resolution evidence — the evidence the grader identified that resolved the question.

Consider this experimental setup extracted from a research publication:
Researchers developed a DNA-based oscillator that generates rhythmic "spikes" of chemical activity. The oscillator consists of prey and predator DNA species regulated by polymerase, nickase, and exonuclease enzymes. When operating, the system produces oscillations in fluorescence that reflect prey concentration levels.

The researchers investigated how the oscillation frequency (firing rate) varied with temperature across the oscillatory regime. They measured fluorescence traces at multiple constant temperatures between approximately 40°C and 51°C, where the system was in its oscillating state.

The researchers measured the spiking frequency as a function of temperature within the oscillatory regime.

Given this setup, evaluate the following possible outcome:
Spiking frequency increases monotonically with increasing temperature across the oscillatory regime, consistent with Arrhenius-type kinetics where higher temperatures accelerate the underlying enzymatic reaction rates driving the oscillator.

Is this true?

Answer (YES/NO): NO